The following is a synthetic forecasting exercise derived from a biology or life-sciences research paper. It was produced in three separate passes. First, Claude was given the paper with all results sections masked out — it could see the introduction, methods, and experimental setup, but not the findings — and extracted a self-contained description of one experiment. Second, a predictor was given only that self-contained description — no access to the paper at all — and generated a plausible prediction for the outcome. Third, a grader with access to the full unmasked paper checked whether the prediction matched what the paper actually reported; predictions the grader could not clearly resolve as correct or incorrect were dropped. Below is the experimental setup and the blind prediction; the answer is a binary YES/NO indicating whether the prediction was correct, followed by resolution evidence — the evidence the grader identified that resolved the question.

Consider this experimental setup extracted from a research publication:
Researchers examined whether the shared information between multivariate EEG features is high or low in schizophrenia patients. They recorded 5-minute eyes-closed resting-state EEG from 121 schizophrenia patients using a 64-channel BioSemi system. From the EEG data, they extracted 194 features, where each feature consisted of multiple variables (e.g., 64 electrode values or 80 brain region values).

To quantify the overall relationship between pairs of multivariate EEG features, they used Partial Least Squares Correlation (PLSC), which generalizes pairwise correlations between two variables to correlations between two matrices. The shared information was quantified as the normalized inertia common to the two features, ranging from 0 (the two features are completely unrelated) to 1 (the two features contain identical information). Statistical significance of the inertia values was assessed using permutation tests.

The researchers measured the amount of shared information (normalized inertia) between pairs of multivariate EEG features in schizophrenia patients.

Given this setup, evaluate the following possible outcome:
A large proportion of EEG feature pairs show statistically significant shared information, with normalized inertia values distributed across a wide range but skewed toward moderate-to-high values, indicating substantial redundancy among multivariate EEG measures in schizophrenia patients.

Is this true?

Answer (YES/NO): NO